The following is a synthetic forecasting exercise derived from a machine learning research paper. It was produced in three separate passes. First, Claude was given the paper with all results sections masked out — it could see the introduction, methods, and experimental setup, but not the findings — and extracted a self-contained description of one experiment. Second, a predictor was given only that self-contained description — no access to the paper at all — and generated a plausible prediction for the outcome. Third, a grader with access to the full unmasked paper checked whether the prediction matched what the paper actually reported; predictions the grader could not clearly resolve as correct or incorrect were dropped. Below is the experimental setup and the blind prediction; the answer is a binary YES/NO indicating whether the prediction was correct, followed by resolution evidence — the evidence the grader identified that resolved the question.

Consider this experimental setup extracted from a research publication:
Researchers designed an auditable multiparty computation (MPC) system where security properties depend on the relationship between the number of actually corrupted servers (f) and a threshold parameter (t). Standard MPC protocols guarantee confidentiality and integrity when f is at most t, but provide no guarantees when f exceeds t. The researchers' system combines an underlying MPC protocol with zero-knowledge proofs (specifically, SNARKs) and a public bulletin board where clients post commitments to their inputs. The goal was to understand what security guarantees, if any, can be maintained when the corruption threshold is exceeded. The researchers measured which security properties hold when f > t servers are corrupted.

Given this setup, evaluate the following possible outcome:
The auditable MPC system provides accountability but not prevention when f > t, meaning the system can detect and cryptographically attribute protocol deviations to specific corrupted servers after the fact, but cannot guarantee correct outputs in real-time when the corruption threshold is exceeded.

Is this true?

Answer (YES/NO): NO